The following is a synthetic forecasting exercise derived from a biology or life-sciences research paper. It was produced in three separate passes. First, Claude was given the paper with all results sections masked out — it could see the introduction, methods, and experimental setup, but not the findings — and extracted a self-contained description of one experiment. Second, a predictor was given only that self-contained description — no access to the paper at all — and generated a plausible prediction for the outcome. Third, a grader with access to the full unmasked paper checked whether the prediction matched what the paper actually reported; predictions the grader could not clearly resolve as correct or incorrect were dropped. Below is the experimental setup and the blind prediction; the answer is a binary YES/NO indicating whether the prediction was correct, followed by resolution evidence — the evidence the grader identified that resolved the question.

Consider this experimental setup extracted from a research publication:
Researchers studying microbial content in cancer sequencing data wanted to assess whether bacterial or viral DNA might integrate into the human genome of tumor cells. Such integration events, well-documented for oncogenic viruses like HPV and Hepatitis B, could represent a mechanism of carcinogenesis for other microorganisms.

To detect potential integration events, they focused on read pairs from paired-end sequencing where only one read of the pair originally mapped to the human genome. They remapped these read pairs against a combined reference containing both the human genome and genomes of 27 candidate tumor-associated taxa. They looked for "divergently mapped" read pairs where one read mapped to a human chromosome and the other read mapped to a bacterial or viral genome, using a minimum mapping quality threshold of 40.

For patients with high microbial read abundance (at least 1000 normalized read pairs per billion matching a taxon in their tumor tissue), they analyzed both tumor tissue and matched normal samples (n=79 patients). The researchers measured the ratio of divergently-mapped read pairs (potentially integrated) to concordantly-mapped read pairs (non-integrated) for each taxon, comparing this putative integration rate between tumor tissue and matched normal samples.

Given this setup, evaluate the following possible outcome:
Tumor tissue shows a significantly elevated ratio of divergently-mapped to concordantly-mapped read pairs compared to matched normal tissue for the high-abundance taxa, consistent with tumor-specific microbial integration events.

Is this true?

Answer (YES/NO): NO